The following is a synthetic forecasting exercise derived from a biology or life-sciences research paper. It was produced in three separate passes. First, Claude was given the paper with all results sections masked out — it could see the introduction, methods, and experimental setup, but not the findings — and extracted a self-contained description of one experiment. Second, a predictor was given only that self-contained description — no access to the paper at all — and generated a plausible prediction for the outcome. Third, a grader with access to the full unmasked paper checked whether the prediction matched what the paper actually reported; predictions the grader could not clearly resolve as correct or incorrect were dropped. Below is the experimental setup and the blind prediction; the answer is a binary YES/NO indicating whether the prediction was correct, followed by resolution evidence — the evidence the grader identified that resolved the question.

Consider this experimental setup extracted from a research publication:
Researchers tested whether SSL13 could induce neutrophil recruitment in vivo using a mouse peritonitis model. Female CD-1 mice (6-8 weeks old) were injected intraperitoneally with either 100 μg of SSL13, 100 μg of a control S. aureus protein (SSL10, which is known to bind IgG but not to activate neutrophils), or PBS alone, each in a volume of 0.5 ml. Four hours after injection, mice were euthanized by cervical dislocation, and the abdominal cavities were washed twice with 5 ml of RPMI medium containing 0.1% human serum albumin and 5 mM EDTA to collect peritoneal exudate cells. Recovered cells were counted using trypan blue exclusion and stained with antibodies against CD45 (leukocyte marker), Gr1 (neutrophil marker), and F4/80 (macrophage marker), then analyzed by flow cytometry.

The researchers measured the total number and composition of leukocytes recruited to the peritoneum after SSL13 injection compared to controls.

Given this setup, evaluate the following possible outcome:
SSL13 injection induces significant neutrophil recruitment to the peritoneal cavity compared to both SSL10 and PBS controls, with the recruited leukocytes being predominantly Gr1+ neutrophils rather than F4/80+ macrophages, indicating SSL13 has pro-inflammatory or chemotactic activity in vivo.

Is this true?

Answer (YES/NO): NO